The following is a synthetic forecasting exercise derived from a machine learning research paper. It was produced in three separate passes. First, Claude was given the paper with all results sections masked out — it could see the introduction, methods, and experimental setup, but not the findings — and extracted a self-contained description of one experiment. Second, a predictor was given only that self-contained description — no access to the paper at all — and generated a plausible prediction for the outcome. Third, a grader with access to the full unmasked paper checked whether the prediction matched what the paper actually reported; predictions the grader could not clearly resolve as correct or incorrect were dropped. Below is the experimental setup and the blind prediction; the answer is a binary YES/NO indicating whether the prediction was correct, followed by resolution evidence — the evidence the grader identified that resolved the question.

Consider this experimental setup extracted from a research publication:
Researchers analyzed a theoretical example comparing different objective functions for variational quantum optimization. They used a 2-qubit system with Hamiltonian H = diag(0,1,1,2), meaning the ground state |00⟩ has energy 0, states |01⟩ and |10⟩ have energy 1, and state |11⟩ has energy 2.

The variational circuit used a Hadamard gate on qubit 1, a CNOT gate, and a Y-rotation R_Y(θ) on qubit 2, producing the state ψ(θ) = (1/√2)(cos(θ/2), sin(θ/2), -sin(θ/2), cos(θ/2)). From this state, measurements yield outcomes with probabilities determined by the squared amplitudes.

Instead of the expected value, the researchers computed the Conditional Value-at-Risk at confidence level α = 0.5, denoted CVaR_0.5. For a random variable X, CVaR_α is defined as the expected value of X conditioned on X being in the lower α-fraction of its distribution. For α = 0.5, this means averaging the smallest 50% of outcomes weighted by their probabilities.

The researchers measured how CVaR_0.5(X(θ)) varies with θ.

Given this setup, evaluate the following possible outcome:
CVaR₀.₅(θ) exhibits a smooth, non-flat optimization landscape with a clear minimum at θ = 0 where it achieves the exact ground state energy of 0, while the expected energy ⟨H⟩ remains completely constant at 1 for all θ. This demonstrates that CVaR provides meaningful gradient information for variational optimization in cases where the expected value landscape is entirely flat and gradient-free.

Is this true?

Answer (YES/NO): YES